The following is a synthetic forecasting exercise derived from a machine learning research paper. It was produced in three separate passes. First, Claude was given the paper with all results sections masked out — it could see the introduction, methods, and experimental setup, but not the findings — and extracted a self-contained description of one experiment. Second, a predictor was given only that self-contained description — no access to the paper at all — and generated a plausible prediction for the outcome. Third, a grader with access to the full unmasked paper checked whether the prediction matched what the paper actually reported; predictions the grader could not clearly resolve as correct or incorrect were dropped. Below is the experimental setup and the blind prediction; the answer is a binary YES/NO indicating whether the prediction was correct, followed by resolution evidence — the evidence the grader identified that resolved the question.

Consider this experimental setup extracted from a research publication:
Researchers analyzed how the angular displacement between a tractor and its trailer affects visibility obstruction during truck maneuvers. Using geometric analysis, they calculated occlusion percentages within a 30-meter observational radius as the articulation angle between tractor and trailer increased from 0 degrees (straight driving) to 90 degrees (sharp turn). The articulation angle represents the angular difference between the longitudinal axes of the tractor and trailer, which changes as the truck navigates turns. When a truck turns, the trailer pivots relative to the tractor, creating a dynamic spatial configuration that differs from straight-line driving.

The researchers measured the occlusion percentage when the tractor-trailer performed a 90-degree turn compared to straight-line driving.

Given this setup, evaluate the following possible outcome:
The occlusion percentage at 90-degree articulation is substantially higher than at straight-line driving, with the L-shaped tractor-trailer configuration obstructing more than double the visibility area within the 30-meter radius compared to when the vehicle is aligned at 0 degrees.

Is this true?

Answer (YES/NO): NO